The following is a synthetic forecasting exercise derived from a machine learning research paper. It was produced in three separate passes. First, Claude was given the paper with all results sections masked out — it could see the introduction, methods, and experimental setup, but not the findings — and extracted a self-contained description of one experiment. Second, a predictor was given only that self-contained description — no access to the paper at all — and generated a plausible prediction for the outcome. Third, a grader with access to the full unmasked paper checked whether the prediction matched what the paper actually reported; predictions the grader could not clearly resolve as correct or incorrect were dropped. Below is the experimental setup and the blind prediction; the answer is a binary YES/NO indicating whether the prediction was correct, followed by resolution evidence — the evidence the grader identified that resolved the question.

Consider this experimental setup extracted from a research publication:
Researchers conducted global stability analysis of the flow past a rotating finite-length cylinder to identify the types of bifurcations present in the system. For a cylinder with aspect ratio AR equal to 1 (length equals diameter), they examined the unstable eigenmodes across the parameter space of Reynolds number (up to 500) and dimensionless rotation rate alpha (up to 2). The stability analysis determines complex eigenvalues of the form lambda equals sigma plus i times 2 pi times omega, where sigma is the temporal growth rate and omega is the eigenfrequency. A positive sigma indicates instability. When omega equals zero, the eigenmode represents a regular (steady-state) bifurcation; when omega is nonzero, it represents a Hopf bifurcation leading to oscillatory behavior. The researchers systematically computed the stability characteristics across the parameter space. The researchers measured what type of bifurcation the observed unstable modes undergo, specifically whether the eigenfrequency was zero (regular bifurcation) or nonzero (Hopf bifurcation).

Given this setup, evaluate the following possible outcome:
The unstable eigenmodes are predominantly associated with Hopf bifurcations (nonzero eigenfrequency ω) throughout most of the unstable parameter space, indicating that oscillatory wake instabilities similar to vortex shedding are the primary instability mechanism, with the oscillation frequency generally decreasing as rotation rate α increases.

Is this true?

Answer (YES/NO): NO